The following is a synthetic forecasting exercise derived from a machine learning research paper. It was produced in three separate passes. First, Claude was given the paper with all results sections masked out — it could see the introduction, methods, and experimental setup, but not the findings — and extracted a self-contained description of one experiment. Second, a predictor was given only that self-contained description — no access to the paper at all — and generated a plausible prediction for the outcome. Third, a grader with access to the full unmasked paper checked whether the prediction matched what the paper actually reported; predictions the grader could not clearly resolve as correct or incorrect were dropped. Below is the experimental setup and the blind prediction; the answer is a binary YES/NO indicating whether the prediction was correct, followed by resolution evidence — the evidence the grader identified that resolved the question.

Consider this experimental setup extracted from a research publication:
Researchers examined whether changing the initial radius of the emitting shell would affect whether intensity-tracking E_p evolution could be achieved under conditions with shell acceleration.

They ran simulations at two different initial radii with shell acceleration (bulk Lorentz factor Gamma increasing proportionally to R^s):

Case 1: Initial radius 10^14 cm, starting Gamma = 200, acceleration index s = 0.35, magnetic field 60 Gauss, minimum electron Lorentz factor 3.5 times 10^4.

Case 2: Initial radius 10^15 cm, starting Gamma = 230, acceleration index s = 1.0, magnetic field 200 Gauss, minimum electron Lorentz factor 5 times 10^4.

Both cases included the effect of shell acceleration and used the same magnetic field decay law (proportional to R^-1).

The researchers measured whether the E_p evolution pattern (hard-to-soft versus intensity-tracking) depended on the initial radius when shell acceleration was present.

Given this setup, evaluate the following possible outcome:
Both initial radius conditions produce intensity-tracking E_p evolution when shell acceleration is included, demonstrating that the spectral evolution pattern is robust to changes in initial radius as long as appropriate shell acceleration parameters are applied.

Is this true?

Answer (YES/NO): NO